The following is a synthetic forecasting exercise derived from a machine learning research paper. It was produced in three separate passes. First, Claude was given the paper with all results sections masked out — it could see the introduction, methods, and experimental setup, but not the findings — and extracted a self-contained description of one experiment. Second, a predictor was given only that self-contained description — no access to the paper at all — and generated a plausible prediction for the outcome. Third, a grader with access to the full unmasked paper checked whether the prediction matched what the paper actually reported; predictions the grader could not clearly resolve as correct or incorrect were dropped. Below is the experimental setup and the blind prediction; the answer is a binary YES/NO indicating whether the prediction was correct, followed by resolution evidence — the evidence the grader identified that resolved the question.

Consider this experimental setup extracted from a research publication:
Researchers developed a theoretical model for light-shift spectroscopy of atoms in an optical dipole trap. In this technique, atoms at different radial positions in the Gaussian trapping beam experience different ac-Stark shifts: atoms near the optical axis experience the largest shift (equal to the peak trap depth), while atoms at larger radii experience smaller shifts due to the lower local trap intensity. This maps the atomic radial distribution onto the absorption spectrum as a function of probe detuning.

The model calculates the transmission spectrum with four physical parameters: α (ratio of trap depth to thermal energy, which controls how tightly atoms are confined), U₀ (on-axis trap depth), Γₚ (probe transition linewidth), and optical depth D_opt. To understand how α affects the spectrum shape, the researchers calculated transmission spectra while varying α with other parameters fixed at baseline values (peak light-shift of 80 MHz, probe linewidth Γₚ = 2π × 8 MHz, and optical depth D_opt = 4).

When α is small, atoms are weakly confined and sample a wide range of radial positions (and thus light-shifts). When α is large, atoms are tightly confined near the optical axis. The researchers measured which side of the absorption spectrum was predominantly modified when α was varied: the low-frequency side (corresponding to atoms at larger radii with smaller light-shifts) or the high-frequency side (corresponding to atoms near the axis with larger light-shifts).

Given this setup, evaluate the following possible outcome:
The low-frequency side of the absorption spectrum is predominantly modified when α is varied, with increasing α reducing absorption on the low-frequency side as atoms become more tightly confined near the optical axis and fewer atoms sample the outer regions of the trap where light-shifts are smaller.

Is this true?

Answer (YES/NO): YES